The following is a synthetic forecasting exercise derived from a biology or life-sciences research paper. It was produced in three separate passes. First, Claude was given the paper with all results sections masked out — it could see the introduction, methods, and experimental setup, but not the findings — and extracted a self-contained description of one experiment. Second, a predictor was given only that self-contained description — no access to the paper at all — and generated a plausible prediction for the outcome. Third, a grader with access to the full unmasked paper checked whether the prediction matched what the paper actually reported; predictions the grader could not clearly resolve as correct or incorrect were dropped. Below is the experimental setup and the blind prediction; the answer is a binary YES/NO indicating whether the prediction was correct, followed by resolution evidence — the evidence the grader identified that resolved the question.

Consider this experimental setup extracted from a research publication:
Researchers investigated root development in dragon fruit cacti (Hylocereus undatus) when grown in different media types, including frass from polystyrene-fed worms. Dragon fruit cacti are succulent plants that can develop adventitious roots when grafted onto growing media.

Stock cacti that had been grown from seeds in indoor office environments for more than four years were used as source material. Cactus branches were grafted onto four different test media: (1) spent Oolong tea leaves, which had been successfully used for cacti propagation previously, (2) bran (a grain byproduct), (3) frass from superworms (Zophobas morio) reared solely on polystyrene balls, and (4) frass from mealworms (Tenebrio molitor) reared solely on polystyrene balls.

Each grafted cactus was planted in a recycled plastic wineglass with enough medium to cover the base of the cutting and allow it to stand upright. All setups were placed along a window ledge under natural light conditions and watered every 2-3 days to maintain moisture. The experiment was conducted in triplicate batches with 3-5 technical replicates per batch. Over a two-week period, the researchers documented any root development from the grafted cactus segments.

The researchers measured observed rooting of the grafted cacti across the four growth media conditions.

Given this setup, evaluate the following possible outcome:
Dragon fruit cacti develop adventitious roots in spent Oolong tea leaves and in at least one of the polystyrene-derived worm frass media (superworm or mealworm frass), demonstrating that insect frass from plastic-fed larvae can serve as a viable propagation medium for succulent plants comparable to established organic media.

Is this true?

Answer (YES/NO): YES